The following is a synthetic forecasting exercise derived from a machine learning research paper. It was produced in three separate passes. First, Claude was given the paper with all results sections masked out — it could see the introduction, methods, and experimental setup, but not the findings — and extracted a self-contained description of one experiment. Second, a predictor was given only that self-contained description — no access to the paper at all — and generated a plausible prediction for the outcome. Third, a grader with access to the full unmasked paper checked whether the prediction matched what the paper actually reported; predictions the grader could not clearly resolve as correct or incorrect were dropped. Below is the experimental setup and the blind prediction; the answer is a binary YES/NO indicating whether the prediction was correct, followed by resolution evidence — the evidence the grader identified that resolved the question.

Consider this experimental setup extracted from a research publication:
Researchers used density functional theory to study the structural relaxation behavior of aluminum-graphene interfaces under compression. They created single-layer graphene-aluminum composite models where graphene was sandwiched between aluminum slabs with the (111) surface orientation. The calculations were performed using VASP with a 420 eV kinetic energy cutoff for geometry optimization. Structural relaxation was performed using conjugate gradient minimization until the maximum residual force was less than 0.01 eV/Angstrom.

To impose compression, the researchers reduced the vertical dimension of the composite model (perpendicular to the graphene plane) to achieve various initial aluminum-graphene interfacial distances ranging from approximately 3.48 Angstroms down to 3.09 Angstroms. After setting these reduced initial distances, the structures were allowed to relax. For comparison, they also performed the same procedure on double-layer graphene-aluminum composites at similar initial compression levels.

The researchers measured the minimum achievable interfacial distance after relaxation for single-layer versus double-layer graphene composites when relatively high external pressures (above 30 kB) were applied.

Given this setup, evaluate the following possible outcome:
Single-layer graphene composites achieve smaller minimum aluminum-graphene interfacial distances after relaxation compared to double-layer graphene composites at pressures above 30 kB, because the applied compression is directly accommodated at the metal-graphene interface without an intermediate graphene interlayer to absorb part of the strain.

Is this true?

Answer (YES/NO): YES